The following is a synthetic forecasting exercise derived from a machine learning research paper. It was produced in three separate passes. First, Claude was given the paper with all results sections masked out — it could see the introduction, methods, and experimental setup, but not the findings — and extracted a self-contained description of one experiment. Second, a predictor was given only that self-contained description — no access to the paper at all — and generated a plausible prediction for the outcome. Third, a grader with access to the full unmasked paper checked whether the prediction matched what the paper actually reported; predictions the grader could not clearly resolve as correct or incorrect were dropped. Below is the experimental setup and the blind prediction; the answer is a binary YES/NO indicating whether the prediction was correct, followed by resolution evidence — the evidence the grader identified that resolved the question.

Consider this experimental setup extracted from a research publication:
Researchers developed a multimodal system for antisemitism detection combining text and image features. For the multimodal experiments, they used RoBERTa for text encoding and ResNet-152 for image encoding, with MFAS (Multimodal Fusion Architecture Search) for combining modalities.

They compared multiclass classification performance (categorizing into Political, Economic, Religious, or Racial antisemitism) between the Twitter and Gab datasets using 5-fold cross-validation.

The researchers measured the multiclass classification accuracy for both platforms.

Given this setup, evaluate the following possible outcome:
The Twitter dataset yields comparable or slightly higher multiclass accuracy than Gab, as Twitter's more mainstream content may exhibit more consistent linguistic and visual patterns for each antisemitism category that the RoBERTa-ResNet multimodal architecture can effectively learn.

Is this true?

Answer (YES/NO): YES